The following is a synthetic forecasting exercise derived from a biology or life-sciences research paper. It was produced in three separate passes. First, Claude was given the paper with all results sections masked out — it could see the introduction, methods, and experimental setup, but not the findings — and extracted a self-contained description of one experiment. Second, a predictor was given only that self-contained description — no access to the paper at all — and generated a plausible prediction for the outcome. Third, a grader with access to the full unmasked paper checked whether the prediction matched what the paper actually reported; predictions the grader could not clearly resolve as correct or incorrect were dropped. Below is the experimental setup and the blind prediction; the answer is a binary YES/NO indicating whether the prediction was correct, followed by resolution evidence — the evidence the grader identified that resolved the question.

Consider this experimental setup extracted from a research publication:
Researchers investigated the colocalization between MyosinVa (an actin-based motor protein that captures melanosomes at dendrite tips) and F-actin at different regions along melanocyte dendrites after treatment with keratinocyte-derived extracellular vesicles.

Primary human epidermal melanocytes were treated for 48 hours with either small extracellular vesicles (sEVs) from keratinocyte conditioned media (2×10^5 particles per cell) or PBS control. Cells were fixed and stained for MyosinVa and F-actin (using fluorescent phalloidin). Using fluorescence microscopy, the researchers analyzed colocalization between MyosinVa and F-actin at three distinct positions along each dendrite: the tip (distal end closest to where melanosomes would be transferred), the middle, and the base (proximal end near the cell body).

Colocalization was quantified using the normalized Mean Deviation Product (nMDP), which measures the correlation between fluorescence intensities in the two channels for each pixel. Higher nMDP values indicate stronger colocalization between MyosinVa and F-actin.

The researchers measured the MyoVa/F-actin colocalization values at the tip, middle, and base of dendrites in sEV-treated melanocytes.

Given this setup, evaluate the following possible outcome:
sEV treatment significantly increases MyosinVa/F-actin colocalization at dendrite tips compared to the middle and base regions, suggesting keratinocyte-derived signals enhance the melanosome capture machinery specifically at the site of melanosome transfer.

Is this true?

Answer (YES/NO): YES